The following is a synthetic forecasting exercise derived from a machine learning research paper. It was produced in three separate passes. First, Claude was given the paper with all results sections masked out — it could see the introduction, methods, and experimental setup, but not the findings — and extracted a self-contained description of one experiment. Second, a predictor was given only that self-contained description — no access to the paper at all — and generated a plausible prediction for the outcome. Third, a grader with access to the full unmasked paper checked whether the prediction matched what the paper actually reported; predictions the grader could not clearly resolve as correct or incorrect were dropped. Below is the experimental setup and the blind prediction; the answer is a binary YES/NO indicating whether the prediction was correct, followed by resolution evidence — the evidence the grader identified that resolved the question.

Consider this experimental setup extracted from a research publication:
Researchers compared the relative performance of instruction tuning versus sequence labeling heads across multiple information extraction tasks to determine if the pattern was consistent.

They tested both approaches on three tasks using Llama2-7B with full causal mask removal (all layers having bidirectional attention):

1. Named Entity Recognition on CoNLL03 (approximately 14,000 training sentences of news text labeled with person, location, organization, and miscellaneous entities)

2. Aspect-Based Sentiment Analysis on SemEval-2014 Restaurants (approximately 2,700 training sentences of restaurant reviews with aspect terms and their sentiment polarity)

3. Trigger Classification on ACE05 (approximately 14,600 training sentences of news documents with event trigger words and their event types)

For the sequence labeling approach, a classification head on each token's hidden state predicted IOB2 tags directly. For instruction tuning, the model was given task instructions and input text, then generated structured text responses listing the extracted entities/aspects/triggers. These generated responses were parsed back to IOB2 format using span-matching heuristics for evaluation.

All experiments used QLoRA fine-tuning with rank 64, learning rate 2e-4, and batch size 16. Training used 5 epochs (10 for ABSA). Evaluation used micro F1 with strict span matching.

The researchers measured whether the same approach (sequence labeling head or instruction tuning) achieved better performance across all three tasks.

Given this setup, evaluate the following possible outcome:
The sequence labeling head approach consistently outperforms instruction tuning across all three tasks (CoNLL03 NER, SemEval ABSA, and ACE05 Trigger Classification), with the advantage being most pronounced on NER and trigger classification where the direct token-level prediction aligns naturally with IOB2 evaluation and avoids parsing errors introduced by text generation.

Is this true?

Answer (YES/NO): NO